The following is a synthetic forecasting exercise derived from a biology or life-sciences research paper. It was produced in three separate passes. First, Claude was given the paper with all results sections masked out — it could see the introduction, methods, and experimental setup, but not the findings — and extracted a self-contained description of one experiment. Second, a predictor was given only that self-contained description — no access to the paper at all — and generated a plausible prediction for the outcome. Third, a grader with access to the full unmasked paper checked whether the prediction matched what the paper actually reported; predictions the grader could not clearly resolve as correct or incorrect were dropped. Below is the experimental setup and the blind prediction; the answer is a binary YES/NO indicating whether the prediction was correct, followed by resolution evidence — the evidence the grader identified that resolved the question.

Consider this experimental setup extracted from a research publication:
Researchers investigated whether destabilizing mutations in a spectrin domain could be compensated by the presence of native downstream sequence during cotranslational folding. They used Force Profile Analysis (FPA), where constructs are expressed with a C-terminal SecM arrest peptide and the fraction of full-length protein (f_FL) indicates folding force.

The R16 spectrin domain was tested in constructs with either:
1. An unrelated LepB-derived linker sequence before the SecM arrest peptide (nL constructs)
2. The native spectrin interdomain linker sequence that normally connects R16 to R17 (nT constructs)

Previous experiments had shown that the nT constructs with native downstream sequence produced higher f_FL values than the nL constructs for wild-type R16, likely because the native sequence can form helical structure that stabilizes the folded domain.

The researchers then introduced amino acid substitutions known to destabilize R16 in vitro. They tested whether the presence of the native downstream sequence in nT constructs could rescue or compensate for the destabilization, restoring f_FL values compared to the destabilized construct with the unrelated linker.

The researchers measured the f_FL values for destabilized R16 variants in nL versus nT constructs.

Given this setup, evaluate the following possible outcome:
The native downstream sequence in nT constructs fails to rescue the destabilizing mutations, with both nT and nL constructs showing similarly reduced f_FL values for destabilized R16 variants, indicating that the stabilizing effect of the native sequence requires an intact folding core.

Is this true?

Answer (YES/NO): NO